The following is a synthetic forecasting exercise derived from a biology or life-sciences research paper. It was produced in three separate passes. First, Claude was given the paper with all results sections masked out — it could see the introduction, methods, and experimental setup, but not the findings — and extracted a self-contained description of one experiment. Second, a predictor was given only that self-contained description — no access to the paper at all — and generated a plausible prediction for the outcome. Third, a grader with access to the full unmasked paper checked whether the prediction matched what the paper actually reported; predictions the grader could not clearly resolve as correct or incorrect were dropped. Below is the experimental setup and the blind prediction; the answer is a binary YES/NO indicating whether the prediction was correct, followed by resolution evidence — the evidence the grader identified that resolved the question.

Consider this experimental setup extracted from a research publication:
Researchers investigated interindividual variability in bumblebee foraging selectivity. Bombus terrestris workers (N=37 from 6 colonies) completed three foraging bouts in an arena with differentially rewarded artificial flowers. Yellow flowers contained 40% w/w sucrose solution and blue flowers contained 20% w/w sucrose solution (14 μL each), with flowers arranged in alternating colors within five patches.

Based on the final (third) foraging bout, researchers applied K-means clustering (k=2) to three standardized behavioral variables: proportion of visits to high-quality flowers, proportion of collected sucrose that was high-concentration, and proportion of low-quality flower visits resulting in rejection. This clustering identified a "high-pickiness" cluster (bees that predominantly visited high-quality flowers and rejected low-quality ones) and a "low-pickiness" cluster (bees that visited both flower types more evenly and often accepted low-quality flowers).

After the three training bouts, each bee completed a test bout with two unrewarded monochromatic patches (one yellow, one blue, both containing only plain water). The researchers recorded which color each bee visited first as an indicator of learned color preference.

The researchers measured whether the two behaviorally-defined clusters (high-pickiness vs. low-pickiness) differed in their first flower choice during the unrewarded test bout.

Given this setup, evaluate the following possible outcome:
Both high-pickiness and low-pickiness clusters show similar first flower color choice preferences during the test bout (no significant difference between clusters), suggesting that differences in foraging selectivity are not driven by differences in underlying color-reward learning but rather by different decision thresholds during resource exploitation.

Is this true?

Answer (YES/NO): NO